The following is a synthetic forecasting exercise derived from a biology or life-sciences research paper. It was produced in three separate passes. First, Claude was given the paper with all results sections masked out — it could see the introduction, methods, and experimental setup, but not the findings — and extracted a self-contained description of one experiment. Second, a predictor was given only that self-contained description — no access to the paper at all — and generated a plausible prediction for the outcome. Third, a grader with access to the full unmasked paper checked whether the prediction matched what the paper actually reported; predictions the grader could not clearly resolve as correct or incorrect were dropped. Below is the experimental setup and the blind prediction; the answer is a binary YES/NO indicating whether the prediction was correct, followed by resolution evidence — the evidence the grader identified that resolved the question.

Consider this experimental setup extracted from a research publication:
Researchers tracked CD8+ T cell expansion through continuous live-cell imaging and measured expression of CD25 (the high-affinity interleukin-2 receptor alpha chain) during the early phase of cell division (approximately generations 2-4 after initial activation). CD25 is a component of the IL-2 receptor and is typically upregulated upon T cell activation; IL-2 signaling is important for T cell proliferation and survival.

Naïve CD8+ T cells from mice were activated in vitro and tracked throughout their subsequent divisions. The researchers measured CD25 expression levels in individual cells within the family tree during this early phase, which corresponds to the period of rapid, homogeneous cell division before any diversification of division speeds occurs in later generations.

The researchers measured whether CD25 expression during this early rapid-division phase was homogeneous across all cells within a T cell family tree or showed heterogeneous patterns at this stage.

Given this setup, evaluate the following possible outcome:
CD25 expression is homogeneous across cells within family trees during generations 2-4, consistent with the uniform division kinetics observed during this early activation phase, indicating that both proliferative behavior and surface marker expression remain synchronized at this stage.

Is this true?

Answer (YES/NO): NO